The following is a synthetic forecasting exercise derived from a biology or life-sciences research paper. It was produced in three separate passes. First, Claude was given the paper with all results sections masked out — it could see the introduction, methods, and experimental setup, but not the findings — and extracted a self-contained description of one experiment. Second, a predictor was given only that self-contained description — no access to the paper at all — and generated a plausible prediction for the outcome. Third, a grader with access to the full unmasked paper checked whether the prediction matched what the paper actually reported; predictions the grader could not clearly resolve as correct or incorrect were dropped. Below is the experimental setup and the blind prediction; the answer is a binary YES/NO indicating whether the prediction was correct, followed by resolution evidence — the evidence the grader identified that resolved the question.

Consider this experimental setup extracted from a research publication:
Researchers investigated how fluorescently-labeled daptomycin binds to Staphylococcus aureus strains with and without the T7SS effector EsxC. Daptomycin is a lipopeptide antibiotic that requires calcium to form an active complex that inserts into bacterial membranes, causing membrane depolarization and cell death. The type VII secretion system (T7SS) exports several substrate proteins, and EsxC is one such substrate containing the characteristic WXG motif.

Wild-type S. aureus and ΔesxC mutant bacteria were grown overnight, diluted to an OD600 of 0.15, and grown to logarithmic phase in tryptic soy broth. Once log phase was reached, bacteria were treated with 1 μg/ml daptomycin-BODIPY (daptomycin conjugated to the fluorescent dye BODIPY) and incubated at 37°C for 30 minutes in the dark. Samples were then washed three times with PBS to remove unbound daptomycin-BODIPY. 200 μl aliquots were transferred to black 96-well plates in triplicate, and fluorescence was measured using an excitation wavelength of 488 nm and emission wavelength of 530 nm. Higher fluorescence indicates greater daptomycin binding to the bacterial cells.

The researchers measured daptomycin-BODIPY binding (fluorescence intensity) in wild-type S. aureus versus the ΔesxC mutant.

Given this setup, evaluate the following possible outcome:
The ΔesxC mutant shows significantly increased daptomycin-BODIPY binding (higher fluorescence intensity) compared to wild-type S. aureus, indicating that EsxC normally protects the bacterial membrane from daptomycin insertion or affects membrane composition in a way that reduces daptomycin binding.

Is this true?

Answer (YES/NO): YES